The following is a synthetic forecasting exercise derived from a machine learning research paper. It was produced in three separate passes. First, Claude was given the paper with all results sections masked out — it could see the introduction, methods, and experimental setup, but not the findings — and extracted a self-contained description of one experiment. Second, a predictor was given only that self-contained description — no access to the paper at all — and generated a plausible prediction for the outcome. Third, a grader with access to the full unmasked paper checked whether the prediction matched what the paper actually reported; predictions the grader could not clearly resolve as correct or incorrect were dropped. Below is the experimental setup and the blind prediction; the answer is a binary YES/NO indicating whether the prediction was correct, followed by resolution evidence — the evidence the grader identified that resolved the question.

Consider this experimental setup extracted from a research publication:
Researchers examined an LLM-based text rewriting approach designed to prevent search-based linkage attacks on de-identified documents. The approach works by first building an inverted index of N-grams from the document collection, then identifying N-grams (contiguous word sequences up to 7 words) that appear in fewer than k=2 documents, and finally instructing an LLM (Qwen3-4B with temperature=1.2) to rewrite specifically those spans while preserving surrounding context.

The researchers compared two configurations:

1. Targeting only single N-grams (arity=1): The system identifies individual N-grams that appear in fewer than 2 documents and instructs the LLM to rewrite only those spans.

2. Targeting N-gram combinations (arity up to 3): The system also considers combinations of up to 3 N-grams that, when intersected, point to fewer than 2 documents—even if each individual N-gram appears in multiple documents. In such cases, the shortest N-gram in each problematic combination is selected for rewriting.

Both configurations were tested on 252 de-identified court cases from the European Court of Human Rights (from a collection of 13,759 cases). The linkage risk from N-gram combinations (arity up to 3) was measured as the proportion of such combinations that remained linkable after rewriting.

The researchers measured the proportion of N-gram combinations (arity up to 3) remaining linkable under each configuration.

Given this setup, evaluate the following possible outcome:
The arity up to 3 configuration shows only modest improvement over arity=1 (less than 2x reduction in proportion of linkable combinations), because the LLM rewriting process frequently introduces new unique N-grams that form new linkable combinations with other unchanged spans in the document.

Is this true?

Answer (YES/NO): NO